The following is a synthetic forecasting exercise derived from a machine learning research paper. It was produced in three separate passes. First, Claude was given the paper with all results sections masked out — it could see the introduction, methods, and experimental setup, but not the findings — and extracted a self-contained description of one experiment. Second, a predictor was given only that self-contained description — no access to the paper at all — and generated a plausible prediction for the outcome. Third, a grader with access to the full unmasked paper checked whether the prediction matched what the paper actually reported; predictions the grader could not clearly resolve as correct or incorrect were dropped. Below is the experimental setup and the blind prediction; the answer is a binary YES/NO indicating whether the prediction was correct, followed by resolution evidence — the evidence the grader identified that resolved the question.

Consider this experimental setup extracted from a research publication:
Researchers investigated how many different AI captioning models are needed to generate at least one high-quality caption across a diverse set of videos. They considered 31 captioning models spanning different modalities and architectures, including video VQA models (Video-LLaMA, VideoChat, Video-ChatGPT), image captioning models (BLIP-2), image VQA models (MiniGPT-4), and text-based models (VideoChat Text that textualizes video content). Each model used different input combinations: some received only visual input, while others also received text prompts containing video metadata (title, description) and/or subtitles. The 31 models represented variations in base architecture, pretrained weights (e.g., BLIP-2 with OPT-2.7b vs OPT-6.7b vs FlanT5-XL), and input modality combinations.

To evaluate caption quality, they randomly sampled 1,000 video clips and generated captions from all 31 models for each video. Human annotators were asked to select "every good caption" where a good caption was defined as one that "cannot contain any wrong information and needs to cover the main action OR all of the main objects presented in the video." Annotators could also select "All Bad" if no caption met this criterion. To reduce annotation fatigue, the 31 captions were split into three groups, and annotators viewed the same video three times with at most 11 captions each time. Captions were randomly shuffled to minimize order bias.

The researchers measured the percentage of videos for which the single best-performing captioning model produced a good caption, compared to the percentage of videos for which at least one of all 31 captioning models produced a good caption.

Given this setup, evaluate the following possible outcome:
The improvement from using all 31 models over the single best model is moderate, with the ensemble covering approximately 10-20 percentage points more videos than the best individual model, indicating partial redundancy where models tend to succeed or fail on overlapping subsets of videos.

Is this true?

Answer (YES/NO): NO